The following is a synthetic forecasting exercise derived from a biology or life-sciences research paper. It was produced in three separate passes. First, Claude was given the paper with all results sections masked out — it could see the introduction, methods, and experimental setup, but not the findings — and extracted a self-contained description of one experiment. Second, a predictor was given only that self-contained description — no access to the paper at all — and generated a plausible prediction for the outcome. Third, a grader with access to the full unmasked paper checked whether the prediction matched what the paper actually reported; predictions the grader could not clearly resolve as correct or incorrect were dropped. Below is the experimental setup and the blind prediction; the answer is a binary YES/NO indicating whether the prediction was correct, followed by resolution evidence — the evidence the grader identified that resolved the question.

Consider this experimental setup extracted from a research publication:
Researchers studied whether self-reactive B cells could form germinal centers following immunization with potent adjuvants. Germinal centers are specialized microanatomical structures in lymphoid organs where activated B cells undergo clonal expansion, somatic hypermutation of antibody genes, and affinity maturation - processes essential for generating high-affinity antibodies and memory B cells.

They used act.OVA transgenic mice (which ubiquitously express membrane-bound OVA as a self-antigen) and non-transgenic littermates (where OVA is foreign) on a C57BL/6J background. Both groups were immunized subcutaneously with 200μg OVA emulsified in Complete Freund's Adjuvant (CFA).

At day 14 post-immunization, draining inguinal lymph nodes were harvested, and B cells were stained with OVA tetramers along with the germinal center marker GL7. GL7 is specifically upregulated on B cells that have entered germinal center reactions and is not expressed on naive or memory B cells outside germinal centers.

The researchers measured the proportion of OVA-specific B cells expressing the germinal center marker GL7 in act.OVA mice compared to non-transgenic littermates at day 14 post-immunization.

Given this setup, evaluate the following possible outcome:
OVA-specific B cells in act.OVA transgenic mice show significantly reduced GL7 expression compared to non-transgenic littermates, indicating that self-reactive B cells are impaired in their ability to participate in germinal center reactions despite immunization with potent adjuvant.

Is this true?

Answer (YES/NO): YES